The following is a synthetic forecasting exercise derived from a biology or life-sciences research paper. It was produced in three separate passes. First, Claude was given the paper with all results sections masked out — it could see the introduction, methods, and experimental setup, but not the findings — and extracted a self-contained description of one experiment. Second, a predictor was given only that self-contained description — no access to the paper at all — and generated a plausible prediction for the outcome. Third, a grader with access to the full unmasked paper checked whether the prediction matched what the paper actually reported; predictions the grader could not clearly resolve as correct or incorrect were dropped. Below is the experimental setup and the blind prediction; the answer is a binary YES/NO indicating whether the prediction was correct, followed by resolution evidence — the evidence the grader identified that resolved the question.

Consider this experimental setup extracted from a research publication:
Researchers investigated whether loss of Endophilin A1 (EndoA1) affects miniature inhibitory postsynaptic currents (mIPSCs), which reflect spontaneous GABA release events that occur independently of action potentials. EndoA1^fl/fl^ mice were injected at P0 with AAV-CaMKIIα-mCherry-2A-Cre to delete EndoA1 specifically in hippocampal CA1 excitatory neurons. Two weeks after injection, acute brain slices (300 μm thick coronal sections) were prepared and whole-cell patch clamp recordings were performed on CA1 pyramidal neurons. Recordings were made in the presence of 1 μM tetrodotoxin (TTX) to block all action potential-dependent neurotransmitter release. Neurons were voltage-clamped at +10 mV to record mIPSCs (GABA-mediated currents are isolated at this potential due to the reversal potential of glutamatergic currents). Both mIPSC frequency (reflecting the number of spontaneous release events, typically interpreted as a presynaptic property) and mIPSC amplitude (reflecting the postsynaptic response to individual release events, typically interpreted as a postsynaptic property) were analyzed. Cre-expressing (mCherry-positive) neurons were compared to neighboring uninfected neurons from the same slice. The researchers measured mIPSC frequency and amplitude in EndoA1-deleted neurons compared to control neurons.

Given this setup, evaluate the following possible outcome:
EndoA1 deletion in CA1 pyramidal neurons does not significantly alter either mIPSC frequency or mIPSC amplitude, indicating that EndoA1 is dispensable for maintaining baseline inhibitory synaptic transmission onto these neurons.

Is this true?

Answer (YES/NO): YES